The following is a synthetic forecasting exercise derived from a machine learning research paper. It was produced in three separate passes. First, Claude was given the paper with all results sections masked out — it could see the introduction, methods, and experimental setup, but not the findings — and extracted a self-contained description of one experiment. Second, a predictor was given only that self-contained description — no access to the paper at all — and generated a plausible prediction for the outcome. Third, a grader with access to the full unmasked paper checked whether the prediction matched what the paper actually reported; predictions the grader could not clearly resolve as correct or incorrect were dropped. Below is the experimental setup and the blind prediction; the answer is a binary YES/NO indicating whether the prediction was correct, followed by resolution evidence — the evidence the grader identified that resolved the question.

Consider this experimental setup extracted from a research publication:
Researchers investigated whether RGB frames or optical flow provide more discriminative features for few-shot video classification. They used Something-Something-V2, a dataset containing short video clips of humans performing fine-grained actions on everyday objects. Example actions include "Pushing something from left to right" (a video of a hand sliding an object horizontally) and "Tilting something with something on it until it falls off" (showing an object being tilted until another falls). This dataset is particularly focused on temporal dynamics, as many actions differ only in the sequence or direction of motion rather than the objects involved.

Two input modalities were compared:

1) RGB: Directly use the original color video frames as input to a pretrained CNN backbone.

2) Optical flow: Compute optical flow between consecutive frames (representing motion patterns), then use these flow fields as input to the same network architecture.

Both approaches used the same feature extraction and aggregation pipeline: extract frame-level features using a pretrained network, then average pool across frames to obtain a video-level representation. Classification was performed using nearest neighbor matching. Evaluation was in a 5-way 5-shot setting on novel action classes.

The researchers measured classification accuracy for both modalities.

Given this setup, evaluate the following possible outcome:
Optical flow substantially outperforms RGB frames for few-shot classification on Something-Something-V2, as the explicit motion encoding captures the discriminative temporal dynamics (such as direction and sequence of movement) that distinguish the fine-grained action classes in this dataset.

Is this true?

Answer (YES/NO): NO